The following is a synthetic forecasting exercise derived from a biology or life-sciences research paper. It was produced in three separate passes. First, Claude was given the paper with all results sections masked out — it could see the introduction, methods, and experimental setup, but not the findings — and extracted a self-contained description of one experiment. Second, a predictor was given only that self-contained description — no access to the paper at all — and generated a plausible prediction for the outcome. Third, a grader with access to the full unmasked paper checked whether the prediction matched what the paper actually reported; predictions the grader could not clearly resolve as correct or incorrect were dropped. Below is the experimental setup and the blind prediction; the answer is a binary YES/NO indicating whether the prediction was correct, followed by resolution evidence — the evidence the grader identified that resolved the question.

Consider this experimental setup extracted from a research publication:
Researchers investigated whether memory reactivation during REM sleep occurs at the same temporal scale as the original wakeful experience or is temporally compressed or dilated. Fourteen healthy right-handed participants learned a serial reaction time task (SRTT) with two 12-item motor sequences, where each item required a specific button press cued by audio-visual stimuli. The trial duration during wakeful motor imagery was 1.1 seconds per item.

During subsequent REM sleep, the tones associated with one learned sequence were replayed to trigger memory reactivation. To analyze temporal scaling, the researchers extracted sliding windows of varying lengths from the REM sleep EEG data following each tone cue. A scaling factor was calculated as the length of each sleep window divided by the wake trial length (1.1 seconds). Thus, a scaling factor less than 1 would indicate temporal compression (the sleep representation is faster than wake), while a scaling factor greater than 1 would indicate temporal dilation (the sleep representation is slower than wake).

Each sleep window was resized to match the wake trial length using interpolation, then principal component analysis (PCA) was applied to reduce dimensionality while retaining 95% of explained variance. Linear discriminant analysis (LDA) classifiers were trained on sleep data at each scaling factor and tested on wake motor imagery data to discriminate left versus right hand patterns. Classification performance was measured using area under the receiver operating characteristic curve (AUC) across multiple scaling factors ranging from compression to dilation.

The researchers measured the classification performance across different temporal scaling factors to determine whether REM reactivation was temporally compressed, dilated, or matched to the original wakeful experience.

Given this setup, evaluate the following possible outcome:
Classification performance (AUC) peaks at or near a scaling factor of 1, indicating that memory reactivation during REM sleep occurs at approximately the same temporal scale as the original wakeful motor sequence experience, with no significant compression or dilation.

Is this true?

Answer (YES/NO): NO